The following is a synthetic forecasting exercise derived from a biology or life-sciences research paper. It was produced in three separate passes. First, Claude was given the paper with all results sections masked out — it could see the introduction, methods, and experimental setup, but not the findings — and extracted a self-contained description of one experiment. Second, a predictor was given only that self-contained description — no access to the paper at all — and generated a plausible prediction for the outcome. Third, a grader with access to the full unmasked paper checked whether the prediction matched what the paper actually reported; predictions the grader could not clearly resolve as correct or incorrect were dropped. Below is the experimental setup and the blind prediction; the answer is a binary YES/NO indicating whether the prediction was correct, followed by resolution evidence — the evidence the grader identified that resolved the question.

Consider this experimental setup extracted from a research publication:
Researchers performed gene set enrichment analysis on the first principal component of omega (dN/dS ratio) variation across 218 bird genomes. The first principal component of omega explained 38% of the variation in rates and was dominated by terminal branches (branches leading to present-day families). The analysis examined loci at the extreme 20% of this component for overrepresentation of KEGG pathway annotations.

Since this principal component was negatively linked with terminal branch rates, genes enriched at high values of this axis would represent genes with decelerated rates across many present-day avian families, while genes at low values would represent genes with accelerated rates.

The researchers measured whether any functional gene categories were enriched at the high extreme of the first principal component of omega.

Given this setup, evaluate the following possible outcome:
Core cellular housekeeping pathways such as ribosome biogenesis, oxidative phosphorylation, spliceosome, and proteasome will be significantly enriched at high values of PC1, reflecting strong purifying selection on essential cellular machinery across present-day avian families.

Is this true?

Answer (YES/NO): NO